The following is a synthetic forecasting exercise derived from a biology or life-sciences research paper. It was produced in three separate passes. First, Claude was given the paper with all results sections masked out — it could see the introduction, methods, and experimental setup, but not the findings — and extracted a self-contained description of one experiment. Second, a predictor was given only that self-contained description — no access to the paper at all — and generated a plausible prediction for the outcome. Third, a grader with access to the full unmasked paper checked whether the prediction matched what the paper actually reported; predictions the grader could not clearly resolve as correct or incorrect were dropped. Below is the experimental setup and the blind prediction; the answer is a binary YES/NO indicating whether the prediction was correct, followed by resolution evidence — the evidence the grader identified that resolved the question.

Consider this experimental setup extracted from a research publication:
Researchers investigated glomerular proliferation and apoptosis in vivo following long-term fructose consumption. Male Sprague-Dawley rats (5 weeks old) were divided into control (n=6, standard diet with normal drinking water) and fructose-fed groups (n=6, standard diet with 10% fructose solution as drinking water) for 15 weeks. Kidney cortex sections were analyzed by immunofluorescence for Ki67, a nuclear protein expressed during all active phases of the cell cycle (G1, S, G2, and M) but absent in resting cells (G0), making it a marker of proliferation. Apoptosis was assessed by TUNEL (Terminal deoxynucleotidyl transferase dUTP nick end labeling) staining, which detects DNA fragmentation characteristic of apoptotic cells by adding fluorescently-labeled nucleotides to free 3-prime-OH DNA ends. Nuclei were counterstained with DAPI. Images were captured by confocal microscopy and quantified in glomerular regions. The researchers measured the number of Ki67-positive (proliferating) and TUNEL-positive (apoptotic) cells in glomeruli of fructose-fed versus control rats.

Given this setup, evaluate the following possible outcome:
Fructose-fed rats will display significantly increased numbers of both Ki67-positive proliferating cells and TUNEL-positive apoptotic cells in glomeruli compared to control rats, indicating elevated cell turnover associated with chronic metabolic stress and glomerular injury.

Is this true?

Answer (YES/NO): YES